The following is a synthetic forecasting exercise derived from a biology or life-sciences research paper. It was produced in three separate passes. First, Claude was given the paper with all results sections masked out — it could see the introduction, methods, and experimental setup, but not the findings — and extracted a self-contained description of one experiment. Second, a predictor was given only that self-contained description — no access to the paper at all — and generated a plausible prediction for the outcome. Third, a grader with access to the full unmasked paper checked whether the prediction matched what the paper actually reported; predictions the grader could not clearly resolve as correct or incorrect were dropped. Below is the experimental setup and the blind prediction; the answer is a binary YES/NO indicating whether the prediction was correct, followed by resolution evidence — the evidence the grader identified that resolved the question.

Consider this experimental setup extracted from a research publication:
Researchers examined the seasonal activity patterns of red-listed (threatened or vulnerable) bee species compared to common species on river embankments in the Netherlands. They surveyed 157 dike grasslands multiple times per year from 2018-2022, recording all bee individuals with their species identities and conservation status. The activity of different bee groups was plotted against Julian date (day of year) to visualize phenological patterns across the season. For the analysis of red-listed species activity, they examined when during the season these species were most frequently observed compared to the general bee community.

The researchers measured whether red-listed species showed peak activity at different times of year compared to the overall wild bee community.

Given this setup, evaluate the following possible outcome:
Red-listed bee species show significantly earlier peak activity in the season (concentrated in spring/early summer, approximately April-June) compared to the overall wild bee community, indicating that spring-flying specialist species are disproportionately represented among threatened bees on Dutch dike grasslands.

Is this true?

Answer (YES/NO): YES